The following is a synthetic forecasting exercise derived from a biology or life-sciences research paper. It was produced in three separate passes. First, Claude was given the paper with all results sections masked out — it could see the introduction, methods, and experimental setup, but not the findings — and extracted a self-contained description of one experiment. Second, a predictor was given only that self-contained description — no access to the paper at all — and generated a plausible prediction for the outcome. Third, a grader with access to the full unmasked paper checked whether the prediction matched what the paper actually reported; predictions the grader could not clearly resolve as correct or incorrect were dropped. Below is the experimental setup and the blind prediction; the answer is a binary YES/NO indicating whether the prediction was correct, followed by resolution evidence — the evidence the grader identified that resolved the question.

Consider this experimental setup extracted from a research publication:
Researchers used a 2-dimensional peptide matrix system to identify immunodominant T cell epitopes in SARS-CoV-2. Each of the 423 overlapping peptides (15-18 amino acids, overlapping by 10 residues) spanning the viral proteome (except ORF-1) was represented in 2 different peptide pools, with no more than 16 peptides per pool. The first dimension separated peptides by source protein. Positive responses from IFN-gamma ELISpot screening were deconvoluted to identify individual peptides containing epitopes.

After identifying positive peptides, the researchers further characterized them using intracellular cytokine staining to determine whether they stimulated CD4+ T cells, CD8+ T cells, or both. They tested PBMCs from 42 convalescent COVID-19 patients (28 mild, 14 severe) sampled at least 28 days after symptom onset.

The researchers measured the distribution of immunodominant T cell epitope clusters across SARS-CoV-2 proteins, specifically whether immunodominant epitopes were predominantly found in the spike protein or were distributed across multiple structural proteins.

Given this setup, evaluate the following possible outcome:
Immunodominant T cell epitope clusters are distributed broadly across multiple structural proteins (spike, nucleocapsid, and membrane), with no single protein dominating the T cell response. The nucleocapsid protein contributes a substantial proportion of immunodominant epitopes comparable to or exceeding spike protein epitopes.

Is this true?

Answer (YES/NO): NO